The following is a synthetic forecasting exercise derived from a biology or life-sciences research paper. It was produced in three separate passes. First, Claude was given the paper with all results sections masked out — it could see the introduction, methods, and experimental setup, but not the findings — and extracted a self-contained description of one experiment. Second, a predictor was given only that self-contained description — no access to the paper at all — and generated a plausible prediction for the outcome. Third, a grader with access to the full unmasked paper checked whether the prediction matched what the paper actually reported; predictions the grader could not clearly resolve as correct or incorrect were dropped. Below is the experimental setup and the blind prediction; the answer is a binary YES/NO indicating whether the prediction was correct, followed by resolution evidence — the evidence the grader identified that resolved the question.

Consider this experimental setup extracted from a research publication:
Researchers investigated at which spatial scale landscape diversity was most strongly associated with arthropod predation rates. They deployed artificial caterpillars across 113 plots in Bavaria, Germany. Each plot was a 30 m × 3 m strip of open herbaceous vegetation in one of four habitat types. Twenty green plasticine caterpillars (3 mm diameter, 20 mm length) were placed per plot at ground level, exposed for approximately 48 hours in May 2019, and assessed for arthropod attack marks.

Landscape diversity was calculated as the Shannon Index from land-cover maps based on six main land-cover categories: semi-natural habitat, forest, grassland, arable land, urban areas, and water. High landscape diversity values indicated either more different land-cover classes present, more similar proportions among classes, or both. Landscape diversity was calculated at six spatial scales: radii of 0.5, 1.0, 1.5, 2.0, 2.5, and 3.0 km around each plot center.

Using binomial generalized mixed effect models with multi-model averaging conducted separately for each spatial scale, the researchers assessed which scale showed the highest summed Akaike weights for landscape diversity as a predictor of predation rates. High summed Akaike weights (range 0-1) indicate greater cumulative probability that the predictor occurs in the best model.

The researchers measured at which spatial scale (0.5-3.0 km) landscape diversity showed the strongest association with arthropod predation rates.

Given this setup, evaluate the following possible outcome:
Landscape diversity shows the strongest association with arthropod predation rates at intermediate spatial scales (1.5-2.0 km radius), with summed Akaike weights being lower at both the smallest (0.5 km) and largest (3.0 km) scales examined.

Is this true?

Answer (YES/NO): YES